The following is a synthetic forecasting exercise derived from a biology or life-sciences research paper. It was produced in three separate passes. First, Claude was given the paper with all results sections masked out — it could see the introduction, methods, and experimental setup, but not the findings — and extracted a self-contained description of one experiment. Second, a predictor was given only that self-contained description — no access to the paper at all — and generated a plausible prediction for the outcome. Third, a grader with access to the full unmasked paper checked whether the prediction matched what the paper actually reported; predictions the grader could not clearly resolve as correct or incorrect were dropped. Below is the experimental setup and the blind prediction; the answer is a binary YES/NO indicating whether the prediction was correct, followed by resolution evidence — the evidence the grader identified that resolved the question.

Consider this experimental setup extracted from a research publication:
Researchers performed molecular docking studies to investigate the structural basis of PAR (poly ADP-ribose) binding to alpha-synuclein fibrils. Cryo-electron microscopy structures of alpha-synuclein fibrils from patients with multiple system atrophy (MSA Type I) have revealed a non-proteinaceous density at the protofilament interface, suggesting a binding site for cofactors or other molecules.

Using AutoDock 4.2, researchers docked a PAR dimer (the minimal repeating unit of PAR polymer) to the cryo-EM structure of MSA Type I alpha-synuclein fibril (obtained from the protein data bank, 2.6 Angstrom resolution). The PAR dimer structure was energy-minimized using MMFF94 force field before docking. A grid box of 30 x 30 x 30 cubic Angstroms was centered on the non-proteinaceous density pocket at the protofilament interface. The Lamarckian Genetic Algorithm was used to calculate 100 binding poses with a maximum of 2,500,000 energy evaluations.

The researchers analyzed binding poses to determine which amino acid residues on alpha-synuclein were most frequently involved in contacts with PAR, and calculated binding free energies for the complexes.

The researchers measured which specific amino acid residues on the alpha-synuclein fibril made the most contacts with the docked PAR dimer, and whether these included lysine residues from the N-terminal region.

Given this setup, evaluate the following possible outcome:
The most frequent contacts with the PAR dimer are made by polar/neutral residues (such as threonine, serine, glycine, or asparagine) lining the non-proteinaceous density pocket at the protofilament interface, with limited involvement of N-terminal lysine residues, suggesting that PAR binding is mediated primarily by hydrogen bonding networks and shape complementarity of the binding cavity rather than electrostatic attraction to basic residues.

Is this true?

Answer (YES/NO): NO